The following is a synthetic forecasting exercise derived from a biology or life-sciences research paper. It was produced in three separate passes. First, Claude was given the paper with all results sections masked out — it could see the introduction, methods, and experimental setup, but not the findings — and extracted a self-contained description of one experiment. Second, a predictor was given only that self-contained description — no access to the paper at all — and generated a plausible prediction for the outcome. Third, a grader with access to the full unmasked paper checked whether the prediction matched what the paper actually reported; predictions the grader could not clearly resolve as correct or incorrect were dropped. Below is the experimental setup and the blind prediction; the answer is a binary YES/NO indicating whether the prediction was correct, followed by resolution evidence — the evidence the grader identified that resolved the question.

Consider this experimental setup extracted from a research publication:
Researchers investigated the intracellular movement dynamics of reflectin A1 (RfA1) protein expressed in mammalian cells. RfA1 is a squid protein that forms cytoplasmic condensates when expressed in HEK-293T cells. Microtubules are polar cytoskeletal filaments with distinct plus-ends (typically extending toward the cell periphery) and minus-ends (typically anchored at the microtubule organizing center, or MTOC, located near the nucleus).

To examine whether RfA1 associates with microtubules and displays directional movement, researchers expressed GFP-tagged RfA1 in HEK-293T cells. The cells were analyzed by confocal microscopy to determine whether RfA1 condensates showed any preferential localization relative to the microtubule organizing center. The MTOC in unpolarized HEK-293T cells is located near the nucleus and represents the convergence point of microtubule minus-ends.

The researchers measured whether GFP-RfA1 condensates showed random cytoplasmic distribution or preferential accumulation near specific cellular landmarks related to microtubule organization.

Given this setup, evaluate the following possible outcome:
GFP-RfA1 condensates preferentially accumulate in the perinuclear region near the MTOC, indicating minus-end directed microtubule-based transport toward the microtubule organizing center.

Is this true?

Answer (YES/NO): YES